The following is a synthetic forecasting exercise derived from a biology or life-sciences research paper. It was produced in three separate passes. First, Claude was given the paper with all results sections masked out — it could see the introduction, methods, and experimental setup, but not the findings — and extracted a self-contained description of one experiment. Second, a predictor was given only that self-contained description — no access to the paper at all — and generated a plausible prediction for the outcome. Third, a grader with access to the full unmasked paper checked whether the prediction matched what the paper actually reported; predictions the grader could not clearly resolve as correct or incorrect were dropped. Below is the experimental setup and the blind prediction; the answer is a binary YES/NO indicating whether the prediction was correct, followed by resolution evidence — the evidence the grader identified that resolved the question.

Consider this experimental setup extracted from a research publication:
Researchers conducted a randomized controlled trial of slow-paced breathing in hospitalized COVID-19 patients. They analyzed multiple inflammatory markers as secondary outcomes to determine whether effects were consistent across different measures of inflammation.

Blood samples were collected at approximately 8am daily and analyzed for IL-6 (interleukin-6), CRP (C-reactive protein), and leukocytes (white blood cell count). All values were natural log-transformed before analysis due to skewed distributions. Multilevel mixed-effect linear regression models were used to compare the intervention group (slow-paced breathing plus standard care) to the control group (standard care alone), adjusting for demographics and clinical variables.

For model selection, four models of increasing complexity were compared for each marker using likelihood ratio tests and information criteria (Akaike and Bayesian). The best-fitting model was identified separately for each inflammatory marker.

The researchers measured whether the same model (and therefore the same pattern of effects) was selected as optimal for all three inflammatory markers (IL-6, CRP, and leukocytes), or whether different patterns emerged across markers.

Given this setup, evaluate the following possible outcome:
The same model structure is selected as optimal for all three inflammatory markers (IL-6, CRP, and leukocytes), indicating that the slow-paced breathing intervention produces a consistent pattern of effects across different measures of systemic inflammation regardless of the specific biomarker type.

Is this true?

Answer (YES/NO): NO